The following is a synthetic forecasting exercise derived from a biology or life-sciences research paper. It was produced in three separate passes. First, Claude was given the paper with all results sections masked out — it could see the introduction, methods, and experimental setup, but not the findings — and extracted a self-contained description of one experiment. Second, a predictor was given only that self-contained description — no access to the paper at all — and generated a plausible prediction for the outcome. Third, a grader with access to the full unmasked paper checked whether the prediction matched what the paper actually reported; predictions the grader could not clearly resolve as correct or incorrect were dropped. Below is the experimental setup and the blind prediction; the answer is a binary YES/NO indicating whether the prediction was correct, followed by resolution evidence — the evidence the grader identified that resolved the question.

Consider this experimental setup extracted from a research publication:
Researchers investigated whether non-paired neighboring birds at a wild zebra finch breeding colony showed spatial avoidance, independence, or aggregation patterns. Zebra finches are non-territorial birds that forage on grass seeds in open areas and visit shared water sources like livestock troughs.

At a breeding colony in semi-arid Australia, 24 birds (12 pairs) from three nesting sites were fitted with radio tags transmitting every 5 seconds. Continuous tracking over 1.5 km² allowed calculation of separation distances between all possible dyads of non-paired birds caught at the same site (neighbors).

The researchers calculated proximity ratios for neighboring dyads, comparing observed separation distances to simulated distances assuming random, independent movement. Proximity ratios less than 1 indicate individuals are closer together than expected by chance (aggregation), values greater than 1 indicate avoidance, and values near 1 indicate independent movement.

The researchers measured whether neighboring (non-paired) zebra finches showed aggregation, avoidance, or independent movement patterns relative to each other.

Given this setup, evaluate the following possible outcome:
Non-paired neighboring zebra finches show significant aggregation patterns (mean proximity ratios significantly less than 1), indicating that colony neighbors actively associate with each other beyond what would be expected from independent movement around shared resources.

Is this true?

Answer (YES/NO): NO